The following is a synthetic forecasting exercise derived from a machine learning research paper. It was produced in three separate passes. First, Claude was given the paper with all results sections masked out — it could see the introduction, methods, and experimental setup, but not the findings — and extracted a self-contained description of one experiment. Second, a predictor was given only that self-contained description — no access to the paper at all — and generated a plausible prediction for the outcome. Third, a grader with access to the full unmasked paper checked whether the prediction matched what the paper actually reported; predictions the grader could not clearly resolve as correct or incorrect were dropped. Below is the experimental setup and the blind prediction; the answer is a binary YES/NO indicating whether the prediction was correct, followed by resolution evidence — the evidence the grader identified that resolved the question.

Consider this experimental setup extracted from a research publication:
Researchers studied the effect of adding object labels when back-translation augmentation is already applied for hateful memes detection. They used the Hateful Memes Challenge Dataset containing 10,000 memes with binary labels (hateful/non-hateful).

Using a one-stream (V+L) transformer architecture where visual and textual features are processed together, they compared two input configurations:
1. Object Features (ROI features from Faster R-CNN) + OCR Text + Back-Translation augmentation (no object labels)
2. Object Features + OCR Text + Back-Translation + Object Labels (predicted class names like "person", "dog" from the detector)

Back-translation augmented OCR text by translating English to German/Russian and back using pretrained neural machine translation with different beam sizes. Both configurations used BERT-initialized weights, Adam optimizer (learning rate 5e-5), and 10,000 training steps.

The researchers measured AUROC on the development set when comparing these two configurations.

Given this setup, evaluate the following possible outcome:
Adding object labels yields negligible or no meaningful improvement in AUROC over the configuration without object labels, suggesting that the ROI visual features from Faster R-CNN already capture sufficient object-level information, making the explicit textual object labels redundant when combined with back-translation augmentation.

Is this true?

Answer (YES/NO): NO